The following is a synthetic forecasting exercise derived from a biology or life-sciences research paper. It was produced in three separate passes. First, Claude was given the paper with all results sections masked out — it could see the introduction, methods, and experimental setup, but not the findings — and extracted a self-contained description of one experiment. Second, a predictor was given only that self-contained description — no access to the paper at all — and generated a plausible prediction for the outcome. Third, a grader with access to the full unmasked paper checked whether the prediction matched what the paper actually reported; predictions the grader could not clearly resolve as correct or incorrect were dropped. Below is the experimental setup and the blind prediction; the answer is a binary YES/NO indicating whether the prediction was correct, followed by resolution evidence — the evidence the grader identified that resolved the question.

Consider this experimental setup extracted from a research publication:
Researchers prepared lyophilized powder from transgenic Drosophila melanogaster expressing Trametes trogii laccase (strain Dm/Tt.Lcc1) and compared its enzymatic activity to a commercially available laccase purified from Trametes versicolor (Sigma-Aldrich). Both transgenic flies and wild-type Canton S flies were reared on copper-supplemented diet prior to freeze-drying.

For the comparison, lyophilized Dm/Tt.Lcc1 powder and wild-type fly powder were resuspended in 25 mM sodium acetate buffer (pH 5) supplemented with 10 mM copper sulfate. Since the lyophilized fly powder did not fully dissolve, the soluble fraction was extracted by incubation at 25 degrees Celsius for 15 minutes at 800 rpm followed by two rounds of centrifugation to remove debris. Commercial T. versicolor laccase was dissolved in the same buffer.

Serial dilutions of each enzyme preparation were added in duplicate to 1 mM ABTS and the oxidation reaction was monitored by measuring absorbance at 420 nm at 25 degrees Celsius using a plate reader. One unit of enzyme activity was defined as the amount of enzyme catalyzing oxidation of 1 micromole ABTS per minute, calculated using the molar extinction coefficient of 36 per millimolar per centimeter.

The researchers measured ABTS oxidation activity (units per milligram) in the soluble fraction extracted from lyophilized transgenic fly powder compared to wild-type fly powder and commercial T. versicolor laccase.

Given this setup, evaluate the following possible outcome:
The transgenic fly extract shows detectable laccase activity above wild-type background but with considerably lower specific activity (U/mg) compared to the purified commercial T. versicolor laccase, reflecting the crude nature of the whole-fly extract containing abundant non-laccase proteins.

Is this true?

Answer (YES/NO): YES